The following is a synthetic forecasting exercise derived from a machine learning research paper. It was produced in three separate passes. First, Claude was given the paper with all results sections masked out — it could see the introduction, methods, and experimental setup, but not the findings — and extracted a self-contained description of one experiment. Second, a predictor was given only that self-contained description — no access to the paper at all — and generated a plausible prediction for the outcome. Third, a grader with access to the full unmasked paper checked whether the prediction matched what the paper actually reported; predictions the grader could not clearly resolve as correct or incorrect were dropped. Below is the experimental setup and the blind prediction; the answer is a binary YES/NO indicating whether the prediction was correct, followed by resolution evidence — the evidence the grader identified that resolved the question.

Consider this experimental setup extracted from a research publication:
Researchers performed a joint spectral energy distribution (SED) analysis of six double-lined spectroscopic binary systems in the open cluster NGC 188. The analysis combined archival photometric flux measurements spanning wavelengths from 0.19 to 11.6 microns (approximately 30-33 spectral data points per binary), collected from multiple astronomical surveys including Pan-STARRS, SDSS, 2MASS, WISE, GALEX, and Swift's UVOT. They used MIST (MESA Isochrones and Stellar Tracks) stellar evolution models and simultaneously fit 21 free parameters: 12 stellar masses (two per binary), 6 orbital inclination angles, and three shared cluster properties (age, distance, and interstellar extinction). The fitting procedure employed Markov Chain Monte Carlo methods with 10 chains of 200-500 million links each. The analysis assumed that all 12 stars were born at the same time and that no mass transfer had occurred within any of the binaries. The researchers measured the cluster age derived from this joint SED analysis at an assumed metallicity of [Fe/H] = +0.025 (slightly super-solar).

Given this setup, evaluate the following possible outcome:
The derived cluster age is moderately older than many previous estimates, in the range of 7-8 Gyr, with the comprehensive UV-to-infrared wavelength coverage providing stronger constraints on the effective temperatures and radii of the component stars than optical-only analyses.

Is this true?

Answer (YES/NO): NO